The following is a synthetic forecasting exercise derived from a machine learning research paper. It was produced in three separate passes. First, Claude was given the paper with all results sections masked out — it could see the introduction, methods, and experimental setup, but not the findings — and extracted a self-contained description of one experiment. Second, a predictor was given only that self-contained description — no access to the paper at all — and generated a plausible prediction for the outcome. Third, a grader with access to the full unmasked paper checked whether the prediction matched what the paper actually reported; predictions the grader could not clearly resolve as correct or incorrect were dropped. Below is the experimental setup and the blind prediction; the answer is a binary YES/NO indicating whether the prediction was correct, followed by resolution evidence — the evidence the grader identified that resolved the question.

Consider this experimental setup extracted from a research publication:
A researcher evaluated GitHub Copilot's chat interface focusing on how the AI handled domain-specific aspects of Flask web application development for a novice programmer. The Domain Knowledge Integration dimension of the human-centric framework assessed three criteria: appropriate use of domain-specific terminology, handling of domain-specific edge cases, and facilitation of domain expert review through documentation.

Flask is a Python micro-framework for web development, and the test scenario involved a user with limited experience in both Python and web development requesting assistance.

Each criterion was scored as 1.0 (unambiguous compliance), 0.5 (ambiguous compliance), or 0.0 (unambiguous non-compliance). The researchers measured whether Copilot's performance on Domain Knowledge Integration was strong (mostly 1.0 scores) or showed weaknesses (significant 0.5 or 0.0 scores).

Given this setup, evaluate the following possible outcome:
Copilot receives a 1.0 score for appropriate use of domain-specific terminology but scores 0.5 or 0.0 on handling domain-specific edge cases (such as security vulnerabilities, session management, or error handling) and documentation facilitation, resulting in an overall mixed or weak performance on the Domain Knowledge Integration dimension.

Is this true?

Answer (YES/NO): NO